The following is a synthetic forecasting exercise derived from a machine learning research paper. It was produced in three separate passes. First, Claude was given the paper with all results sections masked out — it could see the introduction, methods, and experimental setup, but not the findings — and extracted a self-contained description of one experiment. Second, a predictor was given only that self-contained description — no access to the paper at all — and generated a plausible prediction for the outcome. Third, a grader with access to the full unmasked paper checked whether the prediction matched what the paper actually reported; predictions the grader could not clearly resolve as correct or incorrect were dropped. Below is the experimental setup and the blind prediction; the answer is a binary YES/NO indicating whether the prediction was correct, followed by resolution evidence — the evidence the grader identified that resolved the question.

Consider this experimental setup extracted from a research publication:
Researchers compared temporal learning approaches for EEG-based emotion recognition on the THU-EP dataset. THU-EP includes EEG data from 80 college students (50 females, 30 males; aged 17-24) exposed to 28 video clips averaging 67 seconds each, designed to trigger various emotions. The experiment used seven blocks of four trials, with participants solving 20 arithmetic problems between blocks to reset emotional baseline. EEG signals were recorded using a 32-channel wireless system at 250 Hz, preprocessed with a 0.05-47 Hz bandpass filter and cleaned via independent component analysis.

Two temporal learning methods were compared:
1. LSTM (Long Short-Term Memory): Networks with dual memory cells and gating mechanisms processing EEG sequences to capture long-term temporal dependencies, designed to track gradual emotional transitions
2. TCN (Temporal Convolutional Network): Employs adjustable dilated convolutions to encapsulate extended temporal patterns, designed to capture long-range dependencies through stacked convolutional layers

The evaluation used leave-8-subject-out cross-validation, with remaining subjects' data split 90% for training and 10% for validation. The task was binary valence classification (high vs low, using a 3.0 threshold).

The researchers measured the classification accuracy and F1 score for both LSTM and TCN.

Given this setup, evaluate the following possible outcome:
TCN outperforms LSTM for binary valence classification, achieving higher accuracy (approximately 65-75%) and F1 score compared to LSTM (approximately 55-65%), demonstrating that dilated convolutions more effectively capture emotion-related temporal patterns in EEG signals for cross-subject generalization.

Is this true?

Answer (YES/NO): NO